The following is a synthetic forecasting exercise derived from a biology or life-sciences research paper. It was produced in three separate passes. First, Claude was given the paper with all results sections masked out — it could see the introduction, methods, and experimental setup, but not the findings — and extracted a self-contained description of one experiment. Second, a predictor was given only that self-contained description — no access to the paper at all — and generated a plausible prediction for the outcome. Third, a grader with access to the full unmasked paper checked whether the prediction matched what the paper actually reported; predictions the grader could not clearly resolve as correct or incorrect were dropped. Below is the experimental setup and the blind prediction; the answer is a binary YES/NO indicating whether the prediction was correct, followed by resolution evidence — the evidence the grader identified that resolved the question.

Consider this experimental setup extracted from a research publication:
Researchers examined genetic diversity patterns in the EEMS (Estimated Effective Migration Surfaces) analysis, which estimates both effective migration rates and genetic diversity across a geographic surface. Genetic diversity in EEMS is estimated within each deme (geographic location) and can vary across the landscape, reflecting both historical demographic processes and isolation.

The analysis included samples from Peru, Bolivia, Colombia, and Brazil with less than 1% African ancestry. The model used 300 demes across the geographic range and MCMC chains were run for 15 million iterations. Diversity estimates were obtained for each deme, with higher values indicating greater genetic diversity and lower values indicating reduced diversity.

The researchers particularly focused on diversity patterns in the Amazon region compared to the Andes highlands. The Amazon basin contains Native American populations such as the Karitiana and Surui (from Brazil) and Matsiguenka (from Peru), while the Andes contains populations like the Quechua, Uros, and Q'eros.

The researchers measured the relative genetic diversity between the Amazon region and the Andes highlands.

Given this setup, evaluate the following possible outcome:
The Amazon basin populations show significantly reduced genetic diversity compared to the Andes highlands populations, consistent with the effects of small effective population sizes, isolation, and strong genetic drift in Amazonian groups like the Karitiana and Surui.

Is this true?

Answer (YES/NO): NO